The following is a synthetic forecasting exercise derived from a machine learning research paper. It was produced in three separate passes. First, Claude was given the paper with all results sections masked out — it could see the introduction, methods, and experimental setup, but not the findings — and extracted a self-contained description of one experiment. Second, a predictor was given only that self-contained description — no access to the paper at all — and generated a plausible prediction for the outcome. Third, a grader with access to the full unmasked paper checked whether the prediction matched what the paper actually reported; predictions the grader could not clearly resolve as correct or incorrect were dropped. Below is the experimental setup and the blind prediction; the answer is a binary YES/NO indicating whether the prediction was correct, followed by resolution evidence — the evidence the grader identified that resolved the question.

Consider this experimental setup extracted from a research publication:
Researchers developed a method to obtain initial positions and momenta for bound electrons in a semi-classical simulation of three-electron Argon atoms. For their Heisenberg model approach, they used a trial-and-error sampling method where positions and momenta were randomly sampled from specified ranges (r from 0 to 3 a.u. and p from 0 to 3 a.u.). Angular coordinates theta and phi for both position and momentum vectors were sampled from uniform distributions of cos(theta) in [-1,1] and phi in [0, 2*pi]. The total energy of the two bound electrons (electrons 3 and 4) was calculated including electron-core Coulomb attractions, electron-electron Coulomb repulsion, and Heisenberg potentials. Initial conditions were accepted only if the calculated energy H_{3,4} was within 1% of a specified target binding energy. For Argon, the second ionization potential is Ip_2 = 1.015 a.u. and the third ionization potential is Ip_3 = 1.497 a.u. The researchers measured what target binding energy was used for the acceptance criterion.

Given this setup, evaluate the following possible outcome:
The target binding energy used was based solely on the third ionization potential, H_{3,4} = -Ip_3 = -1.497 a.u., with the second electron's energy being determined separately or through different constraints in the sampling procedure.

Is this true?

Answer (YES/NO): NO